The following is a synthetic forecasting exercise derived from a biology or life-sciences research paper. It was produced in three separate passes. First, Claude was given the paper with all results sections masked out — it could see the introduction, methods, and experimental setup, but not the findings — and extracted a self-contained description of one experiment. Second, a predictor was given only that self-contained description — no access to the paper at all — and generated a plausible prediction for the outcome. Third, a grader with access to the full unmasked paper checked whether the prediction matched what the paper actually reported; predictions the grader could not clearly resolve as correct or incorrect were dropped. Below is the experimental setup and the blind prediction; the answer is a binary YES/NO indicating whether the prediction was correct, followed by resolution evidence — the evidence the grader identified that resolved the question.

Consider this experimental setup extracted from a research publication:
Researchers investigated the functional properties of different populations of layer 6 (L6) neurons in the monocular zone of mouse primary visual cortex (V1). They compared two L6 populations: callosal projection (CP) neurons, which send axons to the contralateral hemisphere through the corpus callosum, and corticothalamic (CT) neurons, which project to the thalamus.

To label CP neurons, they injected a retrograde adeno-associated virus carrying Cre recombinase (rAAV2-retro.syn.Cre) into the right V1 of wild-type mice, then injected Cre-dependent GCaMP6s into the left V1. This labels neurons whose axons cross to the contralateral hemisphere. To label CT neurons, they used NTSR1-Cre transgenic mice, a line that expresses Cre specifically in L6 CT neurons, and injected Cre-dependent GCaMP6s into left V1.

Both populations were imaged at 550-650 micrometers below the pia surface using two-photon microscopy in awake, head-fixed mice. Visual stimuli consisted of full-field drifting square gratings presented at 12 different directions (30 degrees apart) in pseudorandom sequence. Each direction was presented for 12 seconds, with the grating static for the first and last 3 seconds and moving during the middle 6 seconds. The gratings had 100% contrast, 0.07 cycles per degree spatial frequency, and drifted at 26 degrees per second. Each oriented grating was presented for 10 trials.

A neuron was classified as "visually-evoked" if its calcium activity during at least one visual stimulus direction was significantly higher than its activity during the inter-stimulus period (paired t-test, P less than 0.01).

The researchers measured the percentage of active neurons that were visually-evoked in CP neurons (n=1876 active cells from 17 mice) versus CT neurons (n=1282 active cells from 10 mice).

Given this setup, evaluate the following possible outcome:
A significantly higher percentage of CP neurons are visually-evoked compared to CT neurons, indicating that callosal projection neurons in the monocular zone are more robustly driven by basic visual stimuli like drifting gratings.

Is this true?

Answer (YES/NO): NO